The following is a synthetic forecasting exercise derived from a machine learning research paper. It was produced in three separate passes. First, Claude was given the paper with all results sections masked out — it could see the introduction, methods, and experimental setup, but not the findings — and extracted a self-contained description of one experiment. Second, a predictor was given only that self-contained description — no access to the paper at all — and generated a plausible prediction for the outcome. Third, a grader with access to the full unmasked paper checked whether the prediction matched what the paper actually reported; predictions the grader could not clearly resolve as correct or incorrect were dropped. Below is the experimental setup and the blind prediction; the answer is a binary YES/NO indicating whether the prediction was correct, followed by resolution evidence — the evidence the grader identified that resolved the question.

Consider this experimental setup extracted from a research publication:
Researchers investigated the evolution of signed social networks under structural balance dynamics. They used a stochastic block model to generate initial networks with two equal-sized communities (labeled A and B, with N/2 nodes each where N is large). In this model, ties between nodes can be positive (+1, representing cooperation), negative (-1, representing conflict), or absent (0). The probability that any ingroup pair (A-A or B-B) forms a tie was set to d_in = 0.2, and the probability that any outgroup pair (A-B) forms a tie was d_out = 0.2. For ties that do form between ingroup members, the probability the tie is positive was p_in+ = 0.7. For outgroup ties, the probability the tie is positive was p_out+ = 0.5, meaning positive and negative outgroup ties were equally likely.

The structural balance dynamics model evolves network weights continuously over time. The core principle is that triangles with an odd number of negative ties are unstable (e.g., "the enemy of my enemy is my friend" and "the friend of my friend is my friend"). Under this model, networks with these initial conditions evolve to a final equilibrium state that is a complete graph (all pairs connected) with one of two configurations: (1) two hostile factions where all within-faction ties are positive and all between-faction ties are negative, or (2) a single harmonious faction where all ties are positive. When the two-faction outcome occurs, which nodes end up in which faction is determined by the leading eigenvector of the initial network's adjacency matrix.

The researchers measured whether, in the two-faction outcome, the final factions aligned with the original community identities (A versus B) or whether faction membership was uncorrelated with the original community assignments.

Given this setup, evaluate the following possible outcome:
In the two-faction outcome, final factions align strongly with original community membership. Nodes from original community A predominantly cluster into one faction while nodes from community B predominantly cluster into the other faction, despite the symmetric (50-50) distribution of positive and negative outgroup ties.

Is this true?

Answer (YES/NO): NO